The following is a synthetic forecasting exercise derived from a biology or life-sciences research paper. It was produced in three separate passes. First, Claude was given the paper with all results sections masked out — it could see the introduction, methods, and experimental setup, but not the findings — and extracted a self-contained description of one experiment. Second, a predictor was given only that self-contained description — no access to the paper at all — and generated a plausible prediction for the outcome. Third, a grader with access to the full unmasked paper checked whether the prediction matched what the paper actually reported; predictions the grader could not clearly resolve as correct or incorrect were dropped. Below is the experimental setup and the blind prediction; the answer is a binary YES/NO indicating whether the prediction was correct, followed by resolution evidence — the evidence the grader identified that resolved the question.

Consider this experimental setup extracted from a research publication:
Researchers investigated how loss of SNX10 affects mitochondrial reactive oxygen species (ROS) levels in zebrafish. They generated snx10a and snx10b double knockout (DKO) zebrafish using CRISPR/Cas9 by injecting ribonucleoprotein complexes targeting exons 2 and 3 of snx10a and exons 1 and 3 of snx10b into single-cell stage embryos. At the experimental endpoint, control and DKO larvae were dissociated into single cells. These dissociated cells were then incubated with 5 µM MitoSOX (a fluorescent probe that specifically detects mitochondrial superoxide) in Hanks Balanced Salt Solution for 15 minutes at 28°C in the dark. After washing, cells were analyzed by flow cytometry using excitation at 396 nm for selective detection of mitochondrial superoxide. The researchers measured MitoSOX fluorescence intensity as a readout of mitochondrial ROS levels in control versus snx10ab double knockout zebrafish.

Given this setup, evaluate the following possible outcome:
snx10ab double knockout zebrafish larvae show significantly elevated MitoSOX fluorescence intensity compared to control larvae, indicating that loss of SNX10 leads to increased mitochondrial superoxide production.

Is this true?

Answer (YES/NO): YES